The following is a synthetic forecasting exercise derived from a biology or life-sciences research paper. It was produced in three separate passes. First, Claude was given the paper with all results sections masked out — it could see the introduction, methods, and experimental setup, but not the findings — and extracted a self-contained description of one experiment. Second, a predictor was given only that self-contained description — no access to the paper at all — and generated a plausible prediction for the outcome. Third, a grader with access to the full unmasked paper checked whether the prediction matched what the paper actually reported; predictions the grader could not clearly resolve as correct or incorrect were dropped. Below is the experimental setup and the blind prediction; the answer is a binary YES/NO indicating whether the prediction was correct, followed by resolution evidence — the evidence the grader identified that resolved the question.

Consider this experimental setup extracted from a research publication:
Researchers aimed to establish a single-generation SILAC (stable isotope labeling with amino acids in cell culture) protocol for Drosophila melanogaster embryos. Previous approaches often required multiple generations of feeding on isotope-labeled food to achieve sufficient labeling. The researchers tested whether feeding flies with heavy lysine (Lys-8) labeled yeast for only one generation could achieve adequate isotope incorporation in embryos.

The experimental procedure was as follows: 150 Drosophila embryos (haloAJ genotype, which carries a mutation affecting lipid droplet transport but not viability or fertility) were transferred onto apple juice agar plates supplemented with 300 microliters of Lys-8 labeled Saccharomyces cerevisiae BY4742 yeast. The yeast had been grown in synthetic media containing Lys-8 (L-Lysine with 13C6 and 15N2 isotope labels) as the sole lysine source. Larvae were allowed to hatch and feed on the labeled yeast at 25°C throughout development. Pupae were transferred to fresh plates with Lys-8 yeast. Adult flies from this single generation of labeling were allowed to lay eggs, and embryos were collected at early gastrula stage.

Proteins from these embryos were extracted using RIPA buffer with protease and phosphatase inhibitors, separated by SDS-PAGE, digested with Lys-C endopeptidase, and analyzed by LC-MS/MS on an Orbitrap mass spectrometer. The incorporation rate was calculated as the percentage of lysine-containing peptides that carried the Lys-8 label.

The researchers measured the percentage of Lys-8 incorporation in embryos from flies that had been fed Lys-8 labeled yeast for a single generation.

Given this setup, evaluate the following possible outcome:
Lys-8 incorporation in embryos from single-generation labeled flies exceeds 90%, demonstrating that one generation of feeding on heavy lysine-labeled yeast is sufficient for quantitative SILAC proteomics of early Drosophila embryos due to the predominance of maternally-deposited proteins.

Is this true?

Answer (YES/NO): YES